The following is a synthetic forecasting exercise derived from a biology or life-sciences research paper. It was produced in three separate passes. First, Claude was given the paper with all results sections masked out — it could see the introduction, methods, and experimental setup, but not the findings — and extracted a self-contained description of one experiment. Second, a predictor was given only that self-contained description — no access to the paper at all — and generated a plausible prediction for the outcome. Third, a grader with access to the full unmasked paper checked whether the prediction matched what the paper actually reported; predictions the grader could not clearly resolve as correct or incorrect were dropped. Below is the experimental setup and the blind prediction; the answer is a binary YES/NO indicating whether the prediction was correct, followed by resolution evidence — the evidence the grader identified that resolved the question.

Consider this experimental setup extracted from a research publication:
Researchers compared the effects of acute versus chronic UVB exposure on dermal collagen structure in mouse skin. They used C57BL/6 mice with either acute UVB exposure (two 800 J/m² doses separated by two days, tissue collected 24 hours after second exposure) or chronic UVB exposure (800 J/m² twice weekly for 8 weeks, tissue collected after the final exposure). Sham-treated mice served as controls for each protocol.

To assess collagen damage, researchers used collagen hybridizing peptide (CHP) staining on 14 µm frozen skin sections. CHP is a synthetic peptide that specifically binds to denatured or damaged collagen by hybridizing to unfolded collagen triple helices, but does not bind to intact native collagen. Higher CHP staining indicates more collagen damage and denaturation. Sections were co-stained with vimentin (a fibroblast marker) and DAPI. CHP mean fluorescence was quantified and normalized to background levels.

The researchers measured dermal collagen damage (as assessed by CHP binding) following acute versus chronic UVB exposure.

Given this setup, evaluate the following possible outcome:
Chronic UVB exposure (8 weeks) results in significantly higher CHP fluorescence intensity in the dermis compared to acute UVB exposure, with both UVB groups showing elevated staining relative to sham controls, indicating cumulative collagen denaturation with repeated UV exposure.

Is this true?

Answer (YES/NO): NO